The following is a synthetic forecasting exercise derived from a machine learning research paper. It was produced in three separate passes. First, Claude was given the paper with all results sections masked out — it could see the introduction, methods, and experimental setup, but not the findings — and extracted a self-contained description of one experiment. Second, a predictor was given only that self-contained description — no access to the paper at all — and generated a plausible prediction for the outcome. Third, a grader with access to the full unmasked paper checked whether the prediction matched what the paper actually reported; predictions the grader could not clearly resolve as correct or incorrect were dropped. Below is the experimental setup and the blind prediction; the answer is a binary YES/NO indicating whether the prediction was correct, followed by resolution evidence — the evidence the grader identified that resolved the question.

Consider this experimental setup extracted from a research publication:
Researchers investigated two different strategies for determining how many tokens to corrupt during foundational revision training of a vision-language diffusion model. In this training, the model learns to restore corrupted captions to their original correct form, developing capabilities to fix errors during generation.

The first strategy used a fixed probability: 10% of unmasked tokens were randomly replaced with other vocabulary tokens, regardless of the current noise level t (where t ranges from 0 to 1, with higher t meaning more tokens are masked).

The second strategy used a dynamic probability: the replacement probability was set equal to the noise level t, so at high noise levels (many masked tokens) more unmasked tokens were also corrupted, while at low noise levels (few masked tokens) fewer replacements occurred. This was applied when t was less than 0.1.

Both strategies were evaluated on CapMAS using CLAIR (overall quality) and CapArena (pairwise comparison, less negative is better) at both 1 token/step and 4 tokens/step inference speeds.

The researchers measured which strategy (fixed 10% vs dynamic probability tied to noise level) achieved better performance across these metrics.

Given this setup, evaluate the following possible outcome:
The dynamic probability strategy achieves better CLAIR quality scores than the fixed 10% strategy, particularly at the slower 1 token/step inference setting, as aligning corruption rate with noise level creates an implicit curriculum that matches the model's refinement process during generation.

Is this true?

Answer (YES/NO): NO